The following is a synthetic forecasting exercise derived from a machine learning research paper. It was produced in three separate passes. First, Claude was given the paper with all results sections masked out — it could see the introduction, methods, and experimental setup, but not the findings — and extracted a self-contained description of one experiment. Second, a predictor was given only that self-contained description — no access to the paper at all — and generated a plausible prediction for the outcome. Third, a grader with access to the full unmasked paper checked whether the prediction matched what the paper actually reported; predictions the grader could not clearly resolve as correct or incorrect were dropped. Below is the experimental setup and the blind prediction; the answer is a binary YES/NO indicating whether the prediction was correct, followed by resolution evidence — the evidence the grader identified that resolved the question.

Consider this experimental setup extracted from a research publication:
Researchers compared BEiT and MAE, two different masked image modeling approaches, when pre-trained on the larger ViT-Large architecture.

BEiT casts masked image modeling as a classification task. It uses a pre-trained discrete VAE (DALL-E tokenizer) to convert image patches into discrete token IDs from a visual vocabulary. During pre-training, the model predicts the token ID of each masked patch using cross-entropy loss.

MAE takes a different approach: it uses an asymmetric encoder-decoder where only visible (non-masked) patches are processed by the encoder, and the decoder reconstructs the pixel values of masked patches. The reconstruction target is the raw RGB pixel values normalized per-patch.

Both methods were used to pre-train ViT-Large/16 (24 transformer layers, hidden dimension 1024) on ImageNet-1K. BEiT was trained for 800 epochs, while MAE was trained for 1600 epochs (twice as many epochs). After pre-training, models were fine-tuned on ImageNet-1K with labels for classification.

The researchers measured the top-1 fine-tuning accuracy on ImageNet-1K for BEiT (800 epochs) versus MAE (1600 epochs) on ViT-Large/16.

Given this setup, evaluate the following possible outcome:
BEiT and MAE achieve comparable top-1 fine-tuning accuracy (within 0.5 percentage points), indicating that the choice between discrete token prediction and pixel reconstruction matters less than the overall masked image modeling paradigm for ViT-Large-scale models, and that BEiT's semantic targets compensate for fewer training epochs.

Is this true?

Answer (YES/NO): NO